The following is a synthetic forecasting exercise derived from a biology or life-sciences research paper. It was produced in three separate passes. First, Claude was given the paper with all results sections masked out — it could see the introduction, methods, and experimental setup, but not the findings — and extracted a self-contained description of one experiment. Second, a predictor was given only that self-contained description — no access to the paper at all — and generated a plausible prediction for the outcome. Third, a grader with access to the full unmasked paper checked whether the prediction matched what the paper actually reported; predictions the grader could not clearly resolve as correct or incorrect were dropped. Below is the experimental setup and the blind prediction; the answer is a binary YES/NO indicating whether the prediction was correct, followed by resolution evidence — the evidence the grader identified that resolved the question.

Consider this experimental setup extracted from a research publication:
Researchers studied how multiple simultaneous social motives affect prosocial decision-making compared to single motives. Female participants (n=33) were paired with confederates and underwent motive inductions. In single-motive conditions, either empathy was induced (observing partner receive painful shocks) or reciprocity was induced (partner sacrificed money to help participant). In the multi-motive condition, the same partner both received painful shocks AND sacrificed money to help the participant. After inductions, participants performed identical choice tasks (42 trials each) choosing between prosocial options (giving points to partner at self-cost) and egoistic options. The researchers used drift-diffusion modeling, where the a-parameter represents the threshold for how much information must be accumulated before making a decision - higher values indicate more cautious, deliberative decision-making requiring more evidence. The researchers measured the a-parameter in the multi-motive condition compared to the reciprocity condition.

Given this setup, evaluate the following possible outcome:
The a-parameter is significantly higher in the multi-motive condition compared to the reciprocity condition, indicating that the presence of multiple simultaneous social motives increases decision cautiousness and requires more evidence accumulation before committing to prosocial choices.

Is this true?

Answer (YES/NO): YES